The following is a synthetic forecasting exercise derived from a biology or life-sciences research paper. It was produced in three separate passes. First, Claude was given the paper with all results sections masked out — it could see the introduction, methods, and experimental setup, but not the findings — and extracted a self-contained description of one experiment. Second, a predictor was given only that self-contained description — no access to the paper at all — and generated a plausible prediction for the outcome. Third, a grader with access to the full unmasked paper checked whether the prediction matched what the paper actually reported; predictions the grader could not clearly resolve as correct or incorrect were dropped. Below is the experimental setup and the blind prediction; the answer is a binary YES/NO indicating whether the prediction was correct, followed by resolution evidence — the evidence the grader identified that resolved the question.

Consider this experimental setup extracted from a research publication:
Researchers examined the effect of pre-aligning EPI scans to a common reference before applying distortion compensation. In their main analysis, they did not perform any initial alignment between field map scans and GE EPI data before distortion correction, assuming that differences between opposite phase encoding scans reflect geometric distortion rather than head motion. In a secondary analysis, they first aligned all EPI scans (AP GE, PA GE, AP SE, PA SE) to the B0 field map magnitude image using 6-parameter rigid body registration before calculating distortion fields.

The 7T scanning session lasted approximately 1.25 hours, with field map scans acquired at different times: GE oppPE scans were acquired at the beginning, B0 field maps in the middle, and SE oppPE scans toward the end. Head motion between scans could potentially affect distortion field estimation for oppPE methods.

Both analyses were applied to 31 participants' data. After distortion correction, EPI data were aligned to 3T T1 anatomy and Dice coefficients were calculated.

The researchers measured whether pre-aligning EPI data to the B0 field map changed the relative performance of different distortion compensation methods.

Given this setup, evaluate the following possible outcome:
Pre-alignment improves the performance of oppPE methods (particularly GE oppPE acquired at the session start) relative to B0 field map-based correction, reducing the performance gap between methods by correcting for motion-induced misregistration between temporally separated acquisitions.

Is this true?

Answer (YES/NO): NO